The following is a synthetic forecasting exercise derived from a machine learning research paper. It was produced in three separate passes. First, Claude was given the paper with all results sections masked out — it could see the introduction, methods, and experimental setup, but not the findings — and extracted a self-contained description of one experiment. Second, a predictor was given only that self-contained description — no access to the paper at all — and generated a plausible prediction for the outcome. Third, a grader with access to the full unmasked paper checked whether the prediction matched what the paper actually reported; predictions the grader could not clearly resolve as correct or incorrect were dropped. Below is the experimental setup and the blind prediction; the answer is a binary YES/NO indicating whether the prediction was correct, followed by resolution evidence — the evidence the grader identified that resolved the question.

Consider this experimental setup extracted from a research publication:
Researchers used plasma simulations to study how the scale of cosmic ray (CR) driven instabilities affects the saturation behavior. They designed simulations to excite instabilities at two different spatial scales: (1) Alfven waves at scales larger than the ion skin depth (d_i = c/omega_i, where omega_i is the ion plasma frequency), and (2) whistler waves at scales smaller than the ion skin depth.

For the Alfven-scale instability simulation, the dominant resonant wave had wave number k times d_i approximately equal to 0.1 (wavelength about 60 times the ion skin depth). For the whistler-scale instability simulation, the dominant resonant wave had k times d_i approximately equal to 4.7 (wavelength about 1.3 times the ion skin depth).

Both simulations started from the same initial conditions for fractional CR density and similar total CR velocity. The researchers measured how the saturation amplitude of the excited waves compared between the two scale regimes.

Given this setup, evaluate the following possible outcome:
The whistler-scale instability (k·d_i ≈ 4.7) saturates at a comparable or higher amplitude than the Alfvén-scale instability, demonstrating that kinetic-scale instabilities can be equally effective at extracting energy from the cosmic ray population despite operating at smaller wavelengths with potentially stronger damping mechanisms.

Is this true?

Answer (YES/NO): YES